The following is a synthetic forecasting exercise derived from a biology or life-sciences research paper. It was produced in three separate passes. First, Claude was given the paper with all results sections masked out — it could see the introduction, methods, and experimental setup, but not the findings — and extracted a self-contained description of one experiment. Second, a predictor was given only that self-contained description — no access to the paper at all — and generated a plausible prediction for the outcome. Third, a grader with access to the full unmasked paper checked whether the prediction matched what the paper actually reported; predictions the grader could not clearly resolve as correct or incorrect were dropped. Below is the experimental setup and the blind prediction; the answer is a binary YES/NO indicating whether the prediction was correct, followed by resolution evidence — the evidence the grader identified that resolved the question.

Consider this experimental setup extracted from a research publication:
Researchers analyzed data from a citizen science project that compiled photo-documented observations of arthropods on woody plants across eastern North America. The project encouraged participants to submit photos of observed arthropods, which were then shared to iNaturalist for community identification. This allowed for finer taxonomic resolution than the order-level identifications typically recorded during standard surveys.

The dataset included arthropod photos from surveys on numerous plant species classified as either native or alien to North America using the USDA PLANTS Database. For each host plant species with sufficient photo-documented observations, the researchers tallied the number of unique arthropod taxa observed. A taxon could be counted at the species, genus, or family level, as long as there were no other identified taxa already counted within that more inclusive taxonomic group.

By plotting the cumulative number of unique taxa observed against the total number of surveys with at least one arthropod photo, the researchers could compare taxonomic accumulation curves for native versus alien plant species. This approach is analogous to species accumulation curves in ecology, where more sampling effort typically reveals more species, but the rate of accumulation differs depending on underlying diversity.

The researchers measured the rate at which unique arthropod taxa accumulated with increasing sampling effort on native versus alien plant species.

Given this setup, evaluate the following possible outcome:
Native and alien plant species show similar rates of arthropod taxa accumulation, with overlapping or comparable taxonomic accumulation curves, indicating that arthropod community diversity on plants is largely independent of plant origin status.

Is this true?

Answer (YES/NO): NO